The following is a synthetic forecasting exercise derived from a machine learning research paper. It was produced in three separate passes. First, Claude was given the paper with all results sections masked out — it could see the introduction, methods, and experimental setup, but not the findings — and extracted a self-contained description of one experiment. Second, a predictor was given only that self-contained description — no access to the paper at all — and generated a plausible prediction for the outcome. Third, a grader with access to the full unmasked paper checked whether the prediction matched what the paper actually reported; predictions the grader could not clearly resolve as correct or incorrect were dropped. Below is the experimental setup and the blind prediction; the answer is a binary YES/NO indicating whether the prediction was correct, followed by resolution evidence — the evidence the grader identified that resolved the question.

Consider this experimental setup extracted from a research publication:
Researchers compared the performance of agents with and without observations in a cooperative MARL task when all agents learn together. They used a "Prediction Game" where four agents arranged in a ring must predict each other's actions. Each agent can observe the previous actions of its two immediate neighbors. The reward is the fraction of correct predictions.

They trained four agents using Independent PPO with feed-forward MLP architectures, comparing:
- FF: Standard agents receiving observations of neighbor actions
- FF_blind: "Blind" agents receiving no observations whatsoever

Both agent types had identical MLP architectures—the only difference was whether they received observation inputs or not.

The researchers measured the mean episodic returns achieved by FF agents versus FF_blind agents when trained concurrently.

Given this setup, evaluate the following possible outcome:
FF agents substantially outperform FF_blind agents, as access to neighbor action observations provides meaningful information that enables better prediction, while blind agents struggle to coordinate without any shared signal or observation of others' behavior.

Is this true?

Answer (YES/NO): NO